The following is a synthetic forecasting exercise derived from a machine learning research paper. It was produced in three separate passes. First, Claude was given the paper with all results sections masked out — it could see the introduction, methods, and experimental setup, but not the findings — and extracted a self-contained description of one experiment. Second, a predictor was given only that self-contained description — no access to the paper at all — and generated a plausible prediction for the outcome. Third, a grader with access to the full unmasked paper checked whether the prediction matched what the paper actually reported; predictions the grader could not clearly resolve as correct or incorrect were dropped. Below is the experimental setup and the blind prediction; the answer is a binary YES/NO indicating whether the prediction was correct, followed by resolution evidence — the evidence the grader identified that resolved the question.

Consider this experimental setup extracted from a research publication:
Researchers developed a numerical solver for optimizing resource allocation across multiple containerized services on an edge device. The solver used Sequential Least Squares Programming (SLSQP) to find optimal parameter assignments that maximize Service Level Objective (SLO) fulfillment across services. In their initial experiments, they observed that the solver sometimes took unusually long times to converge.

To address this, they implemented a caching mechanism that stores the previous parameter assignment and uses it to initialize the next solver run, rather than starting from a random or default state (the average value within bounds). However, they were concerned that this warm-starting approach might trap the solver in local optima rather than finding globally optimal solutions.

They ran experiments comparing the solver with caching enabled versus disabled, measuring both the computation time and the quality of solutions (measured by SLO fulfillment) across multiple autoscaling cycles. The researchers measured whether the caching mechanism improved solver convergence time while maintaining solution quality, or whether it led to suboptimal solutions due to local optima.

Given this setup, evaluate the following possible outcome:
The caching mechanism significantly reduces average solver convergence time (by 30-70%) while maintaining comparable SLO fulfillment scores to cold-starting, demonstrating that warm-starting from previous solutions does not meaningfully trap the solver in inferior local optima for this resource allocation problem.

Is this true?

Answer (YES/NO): NO